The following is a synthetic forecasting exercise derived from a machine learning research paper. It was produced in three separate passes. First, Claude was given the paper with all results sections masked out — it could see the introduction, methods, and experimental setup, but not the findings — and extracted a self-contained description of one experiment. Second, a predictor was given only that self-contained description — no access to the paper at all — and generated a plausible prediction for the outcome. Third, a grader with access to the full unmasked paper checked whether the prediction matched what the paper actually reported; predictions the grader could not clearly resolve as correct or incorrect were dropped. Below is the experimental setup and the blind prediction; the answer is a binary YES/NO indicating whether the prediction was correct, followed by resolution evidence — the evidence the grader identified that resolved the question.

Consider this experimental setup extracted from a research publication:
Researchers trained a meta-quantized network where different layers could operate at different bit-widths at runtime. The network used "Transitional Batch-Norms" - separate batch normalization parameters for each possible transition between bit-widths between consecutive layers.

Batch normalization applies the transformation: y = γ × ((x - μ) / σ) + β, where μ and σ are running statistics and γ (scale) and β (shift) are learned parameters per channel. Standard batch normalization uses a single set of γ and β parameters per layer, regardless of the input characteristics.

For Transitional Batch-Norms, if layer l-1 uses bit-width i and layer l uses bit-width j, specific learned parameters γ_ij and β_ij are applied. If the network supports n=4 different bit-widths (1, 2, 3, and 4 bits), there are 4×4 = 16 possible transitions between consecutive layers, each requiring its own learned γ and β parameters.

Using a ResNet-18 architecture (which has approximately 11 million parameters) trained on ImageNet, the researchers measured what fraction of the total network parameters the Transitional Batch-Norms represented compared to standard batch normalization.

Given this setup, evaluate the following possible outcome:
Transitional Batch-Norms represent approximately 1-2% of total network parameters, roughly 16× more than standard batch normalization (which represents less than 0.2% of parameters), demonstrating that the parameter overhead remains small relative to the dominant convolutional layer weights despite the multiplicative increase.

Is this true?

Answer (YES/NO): NO